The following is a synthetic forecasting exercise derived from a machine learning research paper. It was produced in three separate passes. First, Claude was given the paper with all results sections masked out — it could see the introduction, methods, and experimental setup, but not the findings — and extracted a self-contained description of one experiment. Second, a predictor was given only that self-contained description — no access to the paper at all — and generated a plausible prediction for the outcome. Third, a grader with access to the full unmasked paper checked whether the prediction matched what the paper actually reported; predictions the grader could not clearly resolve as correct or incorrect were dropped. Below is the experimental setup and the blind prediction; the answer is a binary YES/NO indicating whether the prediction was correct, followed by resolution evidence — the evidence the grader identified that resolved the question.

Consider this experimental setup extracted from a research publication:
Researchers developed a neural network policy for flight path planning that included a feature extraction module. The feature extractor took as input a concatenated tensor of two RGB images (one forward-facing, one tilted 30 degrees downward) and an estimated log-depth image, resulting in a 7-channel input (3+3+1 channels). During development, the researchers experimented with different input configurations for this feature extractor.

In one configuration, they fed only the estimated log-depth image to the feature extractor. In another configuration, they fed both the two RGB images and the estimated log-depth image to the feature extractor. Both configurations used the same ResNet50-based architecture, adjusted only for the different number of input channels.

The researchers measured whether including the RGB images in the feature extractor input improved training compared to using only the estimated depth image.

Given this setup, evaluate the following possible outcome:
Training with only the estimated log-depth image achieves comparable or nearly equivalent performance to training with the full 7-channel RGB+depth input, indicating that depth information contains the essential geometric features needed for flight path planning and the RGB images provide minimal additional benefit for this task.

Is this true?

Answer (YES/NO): NO